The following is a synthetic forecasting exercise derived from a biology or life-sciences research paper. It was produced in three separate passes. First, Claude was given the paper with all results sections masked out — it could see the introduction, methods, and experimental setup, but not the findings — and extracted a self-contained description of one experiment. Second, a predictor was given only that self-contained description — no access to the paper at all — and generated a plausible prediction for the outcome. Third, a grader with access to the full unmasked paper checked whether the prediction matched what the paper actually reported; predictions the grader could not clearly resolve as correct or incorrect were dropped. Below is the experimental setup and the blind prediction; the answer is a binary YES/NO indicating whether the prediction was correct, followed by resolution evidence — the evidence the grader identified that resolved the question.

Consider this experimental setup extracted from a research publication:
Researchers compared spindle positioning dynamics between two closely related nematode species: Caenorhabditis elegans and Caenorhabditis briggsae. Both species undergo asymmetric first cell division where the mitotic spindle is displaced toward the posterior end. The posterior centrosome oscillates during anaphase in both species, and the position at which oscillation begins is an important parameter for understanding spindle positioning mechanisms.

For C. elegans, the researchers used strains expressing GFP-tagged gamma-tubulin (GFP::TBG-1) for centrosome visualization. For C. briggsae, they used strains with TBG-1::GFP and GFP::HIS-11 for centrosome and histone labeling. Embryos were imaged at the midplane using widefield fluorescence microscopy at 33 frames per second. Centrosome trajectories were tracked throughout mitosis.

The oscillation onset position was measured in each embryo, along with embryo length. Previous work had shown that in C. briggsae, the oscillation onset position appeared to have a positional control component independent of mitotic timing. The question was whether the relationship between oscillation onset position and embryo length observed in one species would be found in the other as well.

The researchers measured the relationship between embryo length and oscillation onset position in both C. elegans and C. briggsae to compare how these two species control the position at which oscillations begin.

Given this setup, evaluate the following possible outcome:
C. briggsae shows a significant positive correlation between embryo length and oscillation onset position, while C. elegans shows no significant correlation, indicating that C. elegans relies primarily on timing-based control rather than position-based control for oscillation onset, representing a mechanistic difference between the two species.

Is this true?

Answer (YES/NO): NO